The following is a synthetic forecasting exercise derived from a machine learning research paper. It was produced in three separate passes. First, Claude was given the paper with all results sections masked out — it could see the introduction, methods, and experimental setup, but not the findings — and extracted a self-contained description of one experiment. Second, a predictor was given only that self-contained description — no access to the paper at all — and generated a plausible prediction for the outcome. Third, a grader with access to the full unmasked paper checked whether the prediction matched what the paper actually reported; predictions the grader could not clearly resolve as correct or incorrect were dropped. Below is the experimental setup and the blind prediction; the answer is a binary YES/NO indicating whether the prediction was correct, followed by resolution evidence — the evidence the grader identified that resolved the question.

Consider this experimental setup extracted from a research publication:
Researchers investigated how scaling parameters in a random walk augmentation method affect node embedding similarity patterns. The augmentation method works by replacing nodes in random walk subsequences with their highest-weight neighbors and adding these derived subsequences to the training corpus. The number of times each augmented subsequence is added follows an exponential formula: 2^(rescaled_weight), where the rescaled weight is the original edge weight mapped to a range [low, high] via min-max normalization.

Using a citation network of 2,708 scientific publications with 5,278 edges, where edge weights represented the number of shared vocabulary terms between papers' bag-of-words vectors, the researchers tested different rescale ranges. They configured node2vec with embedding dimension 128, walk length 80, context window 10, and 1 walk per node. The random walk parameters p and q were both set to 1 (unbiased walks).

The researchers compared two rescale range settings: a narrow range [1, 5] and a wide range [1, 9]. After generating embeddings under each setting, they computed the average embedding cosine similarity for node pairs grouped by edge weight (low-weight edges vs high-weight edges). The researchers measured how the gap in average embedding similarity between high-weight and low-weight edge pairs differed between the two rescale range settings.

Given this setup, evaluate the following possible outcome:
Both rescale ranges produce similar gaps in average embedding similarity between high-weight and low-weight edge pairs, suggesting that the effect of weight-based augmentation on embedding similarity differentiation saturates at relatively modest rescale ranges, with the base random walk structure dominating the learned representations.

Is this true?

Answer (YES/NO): NO